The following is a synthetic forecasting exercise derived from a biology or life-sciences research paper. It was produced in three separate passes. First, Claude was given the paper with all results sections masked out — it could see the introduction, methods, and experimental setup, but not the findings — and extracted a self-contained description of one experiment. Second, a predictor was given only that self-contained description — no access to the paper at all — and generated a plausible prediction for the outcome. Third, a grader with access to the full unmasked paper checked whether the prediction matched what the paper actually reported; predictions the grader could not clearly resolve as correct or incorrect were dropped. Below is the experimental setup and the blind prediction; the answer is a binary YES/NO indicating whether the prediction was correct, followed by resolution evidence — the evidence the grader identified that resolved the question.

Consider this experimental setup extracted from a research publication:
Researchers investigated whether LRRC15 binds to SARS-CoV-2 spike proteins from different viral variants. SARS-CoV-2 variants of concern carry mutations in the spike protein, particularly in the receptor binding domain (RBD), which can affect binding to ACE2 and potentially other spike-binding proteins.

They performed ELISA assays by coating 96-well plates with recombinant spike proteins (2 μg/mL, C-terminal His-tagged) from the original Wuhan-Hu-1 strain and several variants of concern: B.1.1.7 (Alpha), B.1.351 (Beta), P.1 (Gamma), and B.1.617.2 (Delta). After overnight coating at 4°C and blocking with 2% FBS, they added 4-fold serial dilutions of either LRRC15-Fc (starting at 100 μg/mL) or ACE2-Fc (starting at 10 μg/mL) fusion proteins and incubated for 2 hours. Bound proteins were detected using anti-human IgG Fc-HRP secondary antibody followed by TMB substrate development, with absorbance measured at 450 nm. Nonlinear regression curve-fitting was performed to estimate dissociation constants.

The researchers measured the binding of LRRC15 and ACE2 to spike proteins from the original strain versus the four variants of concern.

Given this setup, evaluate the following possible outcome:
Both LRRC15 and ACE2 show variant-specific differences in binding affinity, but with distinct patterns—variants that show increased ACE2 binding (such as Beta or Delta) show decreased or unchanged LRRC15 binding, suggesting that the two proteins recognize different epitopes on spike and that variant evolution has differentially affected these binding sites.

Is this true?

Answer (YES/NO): NO